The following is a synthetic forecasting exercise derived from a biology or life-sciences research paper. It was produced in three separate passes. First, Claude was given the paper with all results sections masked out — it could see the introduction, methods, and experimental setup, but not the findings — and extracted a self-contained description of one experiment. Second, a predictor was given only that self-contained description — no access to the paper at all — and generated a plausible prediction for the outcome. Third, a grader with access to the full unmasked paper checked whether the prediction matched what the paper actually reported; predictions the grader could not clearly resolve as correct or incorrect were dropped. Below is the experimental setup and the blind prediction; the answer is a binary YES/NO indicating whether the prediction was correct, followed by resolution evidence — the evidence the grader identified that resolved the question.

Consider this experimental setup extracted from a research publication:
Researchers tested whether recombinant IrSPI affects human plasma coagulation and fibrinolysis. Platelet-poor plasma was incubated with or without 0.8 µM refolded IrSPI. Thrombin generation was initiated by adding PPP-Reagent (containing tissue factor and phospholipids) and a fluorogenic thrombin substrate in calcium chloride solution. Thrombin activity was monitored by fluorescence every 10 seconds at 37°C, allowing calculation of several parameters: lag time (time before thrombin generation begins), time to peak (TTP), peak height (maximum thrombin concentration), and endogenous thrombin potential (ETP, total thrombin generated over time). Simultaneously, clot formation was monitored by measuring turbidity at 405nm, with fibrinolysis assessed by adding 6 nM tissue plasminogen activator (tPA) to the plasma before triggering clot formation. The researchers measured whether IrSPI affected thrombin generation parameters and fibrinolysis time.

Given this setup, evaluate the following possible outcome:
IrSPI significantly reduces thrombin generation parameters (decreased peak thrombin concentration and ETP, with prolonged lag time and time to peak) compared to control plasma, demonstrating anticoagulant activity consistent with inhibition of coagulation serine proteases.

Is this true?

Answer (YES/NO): NO